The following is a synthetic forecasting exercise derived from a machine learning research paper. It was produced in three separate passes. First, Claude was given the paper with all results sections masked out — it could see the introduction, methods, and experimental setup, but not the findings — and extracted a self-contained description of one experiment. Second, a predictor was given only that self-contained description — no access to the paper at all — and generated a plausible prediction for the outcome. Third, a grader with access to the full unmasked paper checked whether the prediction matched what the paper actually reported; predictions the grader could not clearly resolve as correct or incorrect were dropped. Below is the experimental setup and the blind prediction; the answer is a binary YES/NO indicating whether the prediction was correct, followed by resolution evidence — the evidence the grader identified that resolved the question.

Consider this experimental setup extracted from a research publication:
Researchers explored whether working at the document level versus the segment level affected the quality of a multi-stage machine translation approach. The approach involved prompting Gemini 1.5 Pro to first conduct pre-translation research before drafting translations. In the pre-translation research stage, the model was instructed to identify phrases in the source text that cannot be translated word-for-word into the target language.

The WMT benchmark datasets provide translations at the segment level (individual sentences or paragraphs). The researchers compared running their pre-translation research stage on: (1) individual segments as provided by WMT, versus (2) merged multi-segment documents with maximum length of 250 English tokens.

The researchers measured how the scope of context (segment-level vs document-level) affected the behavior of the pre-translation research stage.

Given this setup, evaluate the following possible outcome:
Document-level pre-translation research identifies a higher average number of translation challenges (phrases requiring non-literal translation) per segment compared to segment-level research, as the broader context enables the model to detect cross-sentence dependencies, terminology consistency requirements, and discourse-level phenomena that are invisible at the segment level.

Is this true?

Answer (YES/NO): NO